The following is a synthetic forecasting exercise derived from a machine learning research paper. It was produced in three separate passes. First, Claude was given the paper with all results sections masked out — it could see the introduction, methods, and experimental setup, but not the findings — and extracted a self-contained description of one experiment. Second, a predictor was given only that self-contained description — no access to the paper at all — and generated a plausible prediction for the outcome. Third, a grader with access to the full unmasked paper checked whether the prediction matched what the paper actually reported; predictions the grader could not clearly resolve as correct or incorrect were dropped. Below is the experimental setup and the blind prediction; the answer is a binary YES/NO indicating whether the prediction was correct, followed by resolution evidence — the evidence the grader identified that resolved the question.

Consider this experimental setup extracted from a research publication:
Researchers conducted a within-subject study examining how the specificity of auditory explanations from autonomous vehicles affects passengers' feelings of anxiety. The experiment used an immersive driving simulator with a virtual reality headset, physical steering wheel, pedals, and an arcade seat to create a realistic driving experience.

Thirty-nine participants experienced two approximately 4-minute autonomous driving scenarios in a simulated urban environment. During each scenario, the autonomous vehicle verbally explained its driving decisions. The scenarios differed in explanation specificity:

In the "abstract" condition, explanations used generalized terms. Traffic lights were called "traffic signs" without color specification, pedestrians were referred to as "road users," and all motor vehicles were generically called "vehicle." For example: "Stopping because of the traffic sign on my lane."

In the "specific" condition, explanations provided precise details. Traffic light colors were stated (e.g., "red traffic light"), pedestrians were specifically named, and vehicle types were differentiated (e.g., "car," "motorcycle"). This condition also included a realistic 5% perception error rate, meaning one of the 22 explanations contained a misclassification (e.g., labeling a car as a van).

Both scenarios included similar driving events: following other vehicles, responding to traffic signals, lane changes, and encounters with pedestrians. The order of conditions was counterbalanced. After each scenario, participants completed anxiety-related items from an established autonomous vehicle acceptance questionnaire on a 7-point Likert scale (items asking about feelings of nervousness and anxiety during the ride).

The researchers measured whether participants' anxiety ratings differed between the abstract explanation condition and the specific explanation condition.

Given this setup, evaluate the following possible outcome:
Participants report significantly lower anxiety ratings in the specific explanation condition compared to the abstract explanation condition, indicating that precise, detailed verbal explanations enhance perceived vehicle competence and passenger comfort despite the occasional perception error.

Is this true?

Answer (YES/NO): NO